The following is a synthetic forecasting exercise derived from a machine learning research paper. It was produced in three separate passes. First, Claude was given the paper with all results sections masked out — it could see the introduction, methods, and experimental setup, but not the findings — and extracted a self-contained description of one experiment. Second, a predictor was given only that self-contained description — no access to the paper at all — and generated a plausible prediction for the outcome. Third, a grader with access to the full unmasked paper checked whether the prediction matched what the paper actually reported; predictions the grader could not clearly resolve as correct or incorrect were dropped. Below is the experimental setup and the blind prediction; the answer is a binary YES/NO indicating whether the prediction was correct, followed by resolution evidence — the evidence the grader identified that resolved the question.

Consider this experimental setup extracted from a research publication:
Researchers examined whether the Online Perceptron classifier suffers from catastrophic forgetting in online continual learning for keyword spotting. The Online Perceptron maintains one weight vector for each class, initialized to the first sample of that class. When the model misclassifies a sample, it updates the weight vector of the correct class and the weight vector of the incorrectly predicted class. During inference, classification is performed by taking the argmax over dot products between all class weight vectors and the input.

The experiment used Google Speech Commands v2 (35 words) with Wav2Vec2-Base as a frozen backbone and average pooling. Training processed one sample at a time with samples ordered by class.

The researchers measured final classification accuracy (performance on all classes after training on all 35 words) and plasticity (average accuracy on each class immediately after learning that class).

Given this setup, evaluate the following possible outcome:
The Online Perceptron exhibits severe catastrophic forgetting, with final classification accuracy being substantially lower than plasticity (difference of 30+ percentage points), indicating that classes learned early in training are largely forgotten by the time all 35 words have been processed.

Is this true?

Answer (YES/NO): YES